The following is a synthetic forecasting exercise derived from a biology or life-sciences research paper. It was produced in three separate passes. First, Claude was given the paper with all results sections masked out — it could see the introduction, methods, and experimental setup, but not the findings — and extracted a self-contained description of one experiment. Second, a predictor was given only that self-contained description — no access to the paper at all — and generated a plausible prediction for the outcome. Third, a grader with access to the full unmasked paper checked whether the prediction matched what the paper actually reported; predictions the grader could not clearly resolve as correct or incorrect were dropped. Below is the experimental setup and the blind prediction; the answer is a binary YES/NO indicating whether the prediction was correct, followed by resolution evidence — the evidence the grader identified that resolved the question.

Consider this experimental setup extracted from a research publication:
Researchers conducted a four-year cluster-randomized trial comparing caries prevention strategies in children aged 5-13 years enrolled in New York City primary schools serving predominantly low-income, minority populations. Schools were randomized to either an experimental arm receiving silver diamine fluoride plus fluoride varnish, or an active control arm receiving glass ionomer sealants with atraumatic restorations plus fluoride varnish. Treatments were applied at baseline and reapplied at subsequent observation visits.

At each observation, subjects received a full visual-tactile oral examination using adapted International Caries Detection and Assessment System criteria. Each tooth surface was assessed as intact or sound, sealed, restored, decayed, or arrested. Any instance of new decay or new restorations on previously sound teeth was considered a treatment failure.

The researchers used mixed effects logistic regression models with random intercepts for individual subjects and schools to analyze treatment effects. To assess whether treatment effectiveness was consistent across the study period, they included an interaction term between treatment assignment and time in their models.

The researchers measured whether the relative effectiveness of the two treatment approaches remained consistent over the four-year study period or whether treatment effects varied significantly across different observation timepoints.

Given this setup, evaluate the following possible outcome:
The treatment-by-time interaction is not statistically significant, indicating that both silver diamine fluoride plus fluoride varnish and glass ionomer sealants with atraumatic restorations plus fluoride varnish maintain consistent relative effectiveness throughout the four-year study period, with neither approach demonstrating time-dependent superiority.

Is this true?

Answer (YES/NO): YES